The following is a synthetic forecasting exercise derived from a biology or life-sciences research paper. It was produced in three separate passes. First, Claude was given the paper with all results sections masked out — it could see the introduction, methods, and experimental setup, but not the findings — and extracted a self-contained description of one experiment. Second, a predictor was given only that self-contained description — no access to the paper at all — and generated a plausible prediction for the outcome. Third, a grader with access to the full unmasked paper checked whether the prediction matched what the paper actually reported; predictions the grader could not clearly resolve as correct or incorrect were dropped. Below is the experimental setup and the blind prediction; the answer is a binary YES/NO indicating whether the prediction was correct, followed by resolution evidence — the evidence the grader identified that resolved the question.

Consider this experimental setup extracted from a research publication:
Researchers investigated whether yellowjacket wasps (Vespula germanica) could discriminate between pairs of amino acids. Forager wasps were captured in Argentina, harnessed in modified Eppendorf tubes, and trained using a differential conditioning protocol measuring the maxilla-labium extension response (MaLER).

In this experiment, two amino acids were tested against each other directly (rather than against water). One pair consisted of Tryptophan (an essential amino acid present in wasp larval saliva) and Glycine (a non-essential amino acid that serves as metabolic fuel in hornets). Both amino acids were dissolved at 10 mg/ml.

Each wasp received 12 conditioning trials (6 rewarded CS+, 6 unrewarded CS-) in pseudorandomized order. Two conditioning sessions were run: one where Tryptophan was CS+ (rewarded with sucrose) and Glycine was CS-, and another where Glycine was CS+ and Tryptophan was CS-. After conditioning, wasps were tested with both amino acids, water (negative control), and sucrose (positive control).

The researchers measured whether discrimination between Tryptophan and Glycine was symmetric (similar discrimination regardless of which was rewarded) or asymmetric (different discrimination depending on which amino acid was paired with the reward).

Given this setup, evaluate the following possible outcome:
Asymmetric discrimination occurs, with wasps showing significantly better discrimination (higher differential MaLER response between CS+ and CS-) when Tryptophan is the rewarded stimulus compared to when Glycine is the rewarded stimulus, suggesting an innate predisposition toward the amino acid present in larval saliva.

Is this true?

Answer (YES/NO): NO